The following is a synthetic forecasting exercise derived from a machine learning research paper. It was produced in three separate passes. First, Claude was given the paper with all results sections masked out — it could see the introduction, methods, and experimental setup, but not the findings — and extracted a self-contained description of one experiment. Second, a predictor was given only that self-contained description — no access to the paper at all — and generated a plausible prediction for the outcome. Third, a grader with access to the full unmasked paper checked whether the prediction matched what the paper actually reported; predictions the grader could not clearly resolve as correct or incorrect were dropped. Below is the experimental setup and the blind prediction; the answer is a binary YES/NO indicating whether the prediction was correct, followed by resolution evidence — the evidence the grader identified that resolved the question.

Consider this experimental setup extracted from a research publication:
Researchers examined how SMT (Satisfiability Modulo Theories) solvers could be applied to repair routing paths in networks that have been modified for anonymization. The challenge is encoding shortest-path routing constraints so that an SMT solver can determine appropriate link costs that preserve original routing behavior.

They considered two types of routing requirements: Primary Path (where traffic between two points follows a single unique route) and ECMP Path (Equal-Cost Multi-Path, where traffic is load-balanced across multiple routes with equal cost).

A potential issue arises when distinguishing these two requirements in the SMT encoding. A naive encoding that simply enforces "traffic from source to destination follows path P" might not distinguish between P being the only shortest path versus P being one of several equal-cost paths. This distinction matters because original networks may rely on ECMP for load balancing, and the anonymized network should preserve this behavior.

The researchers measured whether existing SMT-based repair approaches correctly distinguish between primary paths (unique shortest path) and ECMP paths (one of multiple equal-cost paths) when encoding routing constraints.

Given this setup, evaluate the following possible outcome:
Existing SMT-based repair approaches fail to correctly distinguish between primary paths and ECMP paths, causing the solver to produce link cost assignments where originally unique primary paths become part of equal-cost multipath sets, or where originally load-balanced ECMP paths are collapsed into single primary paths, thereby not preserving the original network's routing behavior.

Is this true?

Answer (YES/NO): YES